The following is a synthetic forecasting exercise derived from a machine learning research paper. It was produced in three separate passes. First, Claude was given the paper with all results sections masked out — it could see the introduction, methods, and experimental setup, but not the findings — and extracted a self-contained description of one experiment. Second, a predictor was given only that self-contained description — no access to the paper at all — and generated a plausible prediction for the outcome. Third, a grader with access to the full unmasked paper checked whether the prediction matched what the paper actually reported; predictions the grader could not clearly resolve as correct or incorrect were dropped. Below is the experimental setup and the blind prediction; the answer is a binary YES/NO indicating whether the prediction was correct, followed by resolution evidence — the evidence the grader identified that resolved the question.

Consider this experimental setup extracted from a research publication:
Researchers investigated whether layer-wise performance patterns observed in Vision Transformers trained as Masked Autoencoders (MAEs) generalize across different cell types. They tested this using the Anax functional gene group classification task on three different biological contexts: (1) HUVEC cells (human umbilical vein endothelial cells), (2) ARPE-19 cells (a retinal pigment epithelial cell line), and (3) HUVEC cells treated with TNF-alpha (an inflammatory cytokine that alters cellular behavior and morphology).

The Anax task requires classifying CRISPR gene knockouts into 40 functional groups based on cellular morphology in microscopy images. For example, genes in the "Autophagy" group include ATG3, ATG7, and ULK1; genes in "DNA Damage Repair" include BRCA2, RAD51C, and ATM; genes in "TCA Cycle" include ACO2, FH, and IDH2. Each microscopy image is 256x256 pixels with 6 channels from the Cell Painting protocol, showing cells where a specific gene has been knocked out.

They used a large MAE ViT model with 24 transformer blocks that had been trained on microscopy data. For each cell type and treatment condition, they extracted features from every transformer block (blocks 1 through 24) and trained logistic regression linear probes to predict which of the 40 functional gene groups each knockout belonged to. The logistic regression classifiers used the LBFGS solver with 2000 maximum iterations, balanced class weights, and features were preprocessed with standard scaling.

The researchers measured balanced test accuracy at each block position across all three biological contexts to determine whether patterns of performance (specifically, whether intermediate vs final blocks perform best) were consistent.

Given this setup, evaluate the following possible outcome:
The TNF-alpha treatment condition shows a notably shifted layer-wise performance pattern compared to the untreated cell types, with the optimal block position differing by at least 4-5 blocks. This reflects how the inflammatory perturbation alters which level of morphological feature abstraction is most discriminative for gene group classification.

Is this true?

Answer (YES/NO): NO